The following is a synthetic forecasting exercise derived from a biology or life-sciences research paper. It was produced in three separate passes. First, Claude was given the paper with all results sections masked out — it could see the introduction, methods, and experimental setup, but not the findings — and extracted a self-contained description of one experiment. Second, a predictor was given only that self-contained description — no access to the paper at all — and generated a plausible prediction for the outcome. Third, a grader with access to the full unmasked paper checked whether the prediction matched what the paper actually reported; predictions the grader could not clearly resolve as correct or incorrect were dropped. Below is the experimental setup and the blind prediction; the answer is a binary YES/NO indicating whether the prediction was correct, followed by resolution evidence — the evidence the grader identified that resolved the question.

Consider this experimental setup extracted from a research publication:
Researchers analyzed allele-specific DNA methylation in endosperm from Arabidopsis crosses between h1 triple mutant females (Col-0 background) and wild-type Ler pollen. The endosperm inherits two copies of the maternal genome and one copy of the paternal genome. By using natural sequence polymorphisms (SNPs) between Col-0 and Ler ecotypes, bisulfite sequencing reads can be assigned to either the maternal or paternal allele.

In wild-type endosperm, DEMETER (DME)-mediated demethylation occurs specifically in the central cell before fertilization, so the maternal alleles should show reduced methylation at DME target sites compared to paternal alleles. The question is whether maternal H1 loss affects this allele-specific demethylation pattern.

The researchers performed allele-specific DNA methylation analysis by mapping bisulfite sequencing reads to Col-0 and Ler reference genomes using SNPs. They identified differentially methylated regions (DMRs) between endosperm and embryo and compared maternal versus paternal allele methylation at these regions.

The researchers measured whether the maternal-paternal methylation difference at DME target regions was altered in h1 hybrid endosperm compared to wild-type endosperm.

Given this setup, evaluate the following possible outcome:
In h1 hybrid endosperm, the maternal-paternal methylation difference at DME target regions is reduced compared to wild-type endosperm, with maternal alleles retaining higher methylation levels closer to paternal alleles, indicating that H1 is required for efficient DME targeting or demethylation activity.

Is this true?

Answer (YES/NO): NO